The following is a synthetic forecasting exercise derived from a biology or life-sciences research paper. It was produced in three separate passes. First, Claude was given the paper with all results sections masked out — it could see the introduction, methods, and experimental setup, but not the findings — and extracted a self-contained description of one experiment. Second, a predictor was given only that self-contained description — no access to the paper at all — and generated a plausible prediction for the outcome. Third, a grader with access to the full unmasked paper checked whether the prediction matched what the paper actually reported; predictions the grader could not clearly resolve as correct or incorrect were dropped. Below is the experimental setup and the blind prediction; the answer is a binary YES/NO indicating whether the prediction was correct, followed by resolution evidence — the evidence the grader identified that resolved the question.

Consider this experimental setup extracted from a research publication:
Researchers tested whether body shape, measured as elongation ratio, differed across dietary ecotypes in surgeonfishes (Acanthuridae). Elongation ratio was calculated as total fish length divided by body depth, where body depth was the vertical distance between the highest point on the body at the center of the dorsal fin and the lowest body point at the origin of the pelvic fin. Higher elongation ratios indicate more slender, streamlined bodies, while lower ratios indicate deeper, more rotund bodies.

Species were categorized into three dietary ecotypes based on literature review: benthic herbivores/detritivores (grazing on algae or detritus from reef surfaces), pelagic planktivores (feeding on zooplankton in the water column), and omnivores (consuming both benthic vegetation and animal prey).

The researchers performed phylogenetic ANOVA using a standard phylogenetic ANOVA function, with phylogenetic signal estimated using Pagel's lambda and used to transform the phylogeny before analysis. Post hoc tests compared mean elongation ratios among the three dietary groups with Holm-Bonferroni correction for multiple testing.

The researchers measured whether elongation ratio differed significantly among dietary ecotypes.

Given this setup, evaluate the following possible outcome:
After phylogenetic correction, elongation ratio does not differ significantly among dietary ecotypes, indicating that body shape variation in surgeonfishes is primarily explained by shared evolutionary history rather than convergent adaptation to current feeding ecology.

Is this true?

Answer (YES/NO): NO